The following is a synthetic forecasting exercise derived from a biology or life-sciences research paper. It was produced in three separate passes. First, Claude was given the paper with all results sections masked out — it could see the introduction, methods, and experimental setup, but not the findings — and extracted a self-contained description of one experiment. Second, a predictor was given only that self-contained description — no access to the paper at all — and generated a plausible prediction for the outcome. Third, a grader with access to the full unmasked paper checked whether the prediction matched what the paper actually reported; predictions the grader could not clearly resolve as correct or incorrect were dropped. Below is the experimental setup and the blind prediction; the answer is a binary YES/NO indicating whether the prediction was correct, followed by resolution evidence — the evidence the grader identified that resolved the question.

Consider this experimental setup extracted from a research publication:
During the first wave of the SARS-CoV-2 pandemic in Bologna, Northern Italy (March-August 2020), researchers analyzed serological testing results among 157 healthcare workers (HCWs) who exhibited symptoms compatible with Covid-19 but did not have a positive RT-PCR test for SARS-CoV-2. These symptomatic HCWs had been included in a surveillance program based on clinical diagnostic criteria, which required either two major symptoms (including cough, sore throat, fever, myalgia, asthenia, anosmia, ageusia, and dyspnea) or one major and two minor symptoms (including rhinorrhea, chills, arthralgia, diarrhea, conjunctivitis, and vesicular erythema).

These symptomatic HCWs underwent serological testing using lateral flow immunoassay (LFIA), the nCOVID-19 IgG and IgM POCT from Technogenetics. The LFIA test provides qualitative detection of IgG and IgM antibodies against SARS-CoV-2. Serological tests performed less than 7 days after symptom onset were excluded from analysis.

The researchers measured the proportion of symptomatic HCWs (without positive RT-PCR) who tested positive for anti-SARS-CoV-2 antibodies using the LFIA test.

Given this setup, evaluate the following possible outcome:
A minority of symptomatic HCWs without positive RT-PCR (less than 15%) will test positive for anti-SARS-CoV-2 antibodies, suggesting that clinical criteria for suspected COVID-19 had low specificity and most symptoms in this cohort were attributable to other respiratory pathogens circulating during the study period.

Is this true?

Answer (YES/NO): NO